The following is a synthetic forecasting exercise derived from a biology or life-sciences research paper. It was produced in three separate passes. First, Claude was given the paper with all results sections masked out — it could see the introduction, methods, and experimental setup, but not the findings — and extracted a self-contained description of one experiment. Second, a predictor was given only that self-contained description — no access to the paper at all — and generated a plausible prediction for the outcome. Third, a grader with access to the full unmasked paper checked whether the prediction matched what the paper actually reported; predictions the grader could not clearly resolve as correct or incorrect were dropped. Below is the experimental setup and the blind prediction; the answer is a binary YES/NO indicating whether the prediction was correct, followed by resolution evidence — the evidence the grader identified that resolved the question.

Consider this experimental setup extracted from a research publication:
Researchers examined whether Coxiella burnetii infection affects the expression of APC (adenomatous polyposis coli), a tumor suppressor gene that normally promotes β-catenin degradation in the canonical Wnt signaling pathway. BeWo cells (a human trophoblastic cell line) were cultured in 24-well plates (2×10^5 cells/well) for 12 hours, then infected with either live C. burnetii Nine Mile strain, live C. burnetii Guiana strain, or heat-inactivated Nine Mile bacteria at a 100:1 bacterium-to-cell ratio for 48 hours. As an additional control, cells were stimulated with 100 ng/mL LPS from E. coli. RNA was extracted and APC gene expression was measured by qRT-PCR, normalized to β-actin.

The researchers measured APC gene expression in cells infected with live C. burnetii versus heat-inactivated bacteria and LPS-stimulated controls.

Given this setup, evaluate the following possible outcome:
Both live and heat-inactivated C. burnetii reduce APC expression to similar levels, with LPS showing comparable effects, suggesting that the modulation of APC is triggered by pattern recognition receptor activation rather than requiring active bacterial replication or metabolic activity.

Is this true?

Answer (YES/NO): NO